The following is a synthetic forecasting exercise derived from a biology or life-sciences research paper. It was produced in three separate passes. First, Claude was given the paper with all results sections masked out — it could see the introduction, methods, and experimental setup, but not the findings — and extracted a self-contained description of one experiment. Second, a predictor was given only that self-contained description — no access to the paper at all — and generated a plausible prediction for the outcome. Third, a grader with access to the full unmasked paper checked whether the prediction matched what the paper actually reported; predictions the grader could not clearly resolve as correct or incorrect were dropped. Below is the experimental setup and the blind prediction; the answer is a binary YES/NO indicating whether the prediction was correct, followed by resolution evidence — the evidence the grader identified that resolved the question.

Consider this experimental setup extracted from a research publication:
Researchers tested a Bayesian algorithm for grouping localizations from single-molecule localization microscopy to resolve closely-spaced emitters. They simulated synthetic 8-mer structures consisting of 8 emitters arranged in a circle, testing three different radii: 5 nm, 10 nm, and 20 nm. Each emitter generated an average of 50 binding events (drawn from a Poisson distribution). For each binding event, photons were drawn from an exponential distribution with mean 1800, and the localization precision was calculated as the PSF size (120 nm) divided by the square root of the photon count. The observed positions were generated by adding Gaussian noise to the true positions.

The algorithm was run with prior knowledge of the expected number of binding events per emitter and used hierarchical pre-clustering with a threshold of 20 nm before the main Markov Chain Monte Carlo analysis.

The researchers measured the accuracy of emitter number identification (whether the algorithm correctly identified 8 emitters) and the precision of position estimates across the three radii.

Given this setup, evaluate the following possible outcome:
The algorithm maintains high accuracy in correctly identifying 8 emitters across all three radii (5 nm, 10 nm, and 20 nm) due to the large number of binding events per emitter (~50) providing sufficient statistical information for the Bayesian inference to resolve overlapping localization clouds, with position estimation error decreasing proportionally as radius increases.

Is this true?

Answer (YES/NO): NO